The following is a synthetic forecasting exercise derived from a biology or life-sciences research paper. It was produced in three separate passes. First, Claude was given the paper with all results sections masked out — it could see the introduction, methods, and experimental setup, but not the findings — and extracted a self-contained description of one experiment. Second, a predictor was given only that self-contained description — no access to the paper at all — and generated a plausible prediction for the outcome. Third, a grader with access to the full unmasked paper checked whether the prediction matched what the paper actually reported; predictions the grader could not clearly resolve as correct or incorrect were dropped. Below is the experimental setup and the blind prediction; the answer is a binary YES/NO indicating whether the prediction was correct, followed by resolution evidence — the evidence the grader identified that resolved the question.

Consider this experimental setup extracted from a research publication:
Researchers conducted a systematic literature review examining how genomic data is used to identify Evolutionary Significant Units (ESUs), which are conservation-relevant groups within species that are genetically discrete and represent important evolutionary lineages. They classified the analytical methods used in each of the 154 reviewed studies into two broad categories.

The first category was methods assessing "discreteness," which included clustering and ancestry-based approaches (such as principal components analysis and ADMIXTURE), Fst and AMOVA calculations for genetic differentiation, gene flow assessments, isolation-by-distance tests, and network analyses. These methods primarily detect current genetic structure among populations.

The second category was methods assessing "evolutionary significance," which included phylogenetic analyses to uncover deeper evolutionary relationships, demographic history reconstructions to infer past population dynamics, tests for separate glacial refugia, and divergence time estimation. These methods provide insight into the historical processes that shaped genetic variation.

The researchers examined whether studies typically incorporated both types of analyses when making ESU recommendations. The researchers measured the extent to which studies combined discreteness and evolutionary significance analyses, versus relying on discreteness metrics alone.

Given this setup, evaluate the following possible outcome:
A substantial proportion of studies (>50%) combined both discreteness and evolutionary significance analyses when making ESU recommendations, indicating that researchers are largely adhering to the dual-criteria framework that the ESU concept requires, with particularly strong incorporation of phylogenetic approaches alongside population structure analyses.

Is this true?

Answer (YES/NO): NO